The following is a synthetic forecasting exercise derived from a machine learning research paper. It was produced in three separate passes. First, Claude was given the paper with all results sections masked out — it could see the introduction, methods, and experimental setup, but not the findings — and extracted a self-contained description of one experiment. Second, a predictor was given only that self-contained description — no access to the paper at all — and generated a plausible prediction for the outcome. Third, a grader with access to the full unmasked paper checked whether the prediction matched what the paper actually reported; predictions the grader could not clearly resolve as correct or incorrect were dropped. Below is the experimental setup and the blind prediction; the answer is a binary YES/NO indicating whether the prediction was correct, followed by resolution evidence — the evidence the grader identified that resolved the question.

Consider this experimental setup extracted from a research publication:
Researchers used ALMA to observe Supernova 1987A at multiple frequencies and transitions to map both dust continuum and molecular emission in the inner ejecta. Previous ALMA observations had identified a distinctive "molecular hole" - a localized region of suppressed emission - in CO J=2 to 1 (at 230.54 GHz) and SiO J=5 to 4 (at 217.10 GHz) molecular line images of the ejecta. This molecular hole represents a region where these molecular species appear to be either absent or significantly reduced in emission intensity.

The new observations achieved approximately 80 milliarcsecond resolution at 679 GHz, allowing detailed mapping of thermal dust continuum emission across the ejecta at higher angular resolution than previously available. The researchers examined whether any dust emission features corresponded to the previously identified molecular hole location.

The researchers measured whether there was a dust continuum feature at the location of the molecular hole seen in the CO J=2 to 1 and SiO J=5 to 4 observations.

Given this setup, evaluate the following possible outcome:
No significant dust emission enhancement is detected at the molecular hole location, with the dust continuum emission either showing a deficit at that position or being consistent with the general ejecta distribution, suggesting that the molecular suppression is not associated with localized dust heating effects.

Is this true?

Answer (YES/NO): NO